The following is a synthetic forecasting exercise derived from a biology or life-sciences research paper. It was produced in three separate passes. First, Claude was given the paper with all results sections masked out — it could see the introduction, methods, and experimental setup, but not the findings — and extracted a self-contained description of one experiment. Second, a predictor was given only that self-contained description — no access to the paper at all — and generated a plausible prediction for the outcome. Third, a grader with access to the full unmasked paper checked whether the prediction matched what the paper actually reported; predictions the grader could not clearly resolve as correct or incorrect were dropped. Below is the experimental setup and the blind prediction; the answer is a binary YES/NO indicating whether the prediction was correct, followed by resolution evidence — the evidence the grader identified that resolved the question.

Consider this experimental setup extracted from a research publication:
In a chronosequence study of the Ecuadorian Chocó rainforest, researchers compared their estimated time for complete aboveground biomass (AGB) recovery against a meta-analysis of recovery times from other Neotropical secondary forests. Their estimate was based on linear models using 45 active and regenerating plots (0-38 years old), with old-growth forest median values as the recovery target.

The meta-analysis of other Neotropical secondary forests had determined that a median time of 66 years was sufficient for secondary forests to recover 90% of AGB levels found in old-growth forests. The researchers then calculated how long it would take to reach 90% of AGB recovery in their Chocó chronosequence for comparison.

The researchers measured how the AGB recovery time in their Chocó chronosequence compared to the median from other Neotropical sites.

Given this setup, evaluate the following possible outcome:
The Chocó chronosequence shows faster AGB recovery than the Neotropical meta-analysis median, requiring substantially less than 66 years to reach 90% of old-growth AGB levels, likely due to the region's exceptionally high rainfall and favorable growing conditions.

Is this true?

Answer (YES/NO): NO